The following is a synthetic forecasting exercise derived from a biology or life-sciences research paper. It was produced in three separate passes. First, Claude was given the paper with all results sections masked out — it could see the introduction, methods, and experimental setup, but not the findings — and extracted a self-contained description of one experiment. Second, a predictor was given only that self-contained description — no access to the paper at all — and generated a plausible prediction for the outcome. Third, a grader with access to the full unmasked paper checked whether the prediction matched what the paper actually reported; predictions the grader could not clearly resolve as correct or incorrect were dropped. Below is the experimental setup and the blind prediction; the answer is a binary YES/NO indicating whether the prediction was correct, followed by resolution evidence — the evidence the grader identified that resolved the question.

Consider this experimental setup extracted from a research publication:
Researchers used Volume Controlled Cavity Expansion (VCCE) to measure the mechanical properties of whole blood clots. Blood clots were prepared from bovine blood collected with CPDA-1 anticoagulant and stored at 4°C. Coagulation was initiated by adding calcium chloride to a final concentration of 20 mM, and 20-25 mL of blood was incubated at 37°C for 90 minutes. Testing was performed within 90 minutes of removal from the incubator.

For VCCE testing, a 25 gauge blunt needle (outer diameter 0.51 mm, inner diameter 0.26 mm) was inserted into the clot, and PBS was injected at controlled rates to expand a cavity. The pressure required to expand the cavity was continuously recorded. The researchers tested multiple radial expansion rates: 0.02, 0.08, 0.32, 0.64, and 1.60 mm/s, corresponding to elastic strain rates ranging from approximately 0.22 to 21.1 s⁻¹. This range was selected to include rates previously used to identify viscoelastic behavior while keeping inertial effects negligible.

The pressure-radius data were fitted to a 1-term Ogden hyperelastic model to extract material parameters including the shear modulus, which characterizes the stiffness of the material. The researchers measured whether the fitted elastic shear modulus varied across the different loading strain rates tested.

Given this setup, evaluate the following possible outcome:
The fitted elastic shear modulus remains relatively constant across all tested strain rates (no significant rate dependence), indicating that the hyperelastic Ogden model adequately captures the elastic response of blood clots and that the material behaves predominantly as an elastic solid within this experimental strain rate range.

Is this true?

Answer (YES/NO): YES